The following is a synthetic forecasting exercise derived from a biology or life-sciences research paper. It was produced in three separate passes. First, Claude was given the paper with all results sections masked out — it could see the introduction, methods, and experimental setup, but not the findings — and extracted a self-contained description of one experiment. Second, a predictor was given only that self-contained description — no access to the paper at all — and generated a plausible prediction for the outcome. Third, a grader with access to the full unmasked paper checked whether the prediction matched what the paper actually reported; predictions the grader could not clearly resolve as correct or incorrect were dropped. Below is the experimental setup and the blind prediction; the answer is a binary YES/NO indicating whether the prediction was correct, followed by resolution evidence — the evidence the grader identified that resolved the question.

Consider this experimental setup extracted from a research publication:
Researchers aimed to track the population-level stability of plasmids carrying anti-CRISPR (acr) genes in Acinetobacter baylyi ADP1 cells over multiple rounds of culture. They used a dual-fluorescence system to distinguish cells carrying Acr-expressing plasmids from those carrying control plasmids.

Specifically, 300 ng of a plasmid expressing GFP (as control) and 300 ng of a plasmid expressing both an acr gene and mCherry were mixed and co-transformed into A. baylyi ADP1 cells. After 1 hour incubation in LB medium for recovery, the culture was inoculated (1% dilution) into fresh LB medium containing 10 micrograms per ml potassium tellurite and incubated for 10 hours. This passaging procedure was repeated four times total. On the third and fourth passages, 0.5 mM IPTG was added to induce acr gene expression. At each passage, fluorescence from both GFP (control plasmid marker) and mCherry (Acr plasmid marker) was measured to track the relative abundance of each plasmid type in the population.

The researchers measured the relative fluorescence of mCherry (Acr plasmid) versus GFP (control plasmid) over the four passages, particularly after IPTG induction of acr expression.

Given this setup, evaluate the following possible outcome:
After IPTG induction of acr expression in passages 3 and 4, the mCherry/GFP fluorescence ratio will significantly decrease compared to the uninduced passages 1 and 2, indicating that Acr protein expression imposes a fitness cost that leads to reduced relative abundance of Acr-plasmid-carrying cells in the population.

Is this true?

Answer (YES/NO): NO